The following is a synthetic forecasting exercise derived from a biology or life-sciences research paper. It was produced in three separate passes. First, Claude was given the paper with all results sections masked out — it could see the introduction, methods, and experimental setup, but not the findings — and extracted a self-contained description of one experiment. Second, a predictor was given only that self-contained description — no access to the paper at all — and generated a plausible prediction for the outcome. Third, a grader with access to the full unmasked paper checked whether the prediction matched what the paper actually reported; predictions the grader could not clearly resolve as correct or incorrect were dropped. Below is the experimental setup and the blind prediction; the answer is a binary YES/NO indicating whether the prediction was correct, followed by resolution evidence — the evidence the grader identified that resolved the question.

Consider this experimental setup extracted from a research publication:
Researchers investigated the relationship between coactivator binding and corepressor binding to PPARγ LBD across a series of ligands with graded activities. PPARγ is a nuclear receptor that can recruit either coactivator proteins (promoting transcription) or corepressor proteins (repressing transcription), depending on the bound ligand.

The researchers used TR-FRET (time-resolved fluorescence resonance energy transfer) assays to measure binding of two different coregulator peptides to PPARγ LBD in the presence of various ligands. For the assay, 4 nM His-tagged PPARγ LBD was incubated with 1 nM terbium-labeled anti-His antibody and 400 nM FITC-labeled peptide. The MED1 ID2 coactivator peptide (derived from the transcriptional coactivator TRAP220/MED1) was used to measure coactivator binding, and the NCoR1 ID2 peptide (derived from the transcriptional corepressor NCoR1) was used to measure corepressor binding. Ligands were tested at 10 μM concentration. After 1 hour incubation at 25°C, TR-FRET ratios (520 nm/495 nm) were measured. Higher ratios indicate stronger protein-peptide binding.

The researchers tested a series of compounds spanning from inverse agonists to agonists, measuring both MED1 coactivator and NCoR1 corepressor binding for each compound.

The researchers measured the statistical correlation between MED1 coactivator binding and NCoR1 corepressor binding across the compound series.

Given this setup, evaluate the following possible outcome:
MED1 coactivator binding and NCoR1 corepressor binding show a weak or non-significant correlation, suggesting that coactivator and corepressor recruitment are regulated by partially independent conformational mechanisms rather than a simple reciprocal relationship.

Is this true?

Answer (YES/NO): NO